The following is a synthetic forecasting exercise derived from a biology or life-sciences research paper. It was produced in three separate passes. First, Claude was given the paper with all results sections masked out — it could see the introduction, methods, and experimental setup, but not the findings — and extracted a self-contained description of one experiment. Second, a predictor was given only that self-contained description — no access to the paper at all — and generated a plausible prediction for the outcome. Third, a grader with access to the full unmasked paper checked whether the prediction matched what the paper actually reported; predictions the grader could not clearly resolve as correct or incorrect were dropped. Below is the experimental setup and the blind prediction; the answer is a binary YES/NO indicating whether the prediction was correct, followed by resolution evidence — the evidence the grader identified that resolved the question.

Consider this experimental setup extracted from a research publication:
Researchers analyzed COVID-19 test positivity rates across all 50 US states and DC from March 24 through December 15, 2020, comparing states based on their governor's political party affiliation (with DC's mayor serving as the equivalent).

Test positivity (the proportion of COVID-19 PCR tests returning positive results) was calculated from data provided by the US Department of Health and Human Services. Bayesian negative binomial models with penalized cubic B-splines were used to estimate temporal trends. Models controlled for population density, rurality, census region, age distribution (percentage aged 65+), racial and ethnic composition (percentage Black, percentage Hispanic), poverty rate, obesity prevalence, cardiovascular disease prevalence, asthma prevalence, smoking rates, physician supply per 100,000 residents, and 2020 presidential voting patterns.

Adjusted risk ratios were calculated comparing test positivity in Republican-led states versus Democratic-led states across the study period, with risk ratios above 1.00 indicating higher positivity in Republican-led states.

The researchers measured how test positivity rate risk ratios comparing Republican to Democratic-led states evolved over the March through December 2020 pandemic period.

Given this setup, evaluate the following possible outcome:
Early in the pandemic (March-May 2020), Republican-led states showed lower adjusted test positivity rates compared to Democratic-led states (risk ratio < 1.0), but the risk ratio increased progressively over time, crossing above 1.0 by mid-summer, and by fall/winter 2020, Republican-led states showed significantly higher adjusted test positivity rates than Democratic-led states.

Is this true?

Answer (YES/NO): YES